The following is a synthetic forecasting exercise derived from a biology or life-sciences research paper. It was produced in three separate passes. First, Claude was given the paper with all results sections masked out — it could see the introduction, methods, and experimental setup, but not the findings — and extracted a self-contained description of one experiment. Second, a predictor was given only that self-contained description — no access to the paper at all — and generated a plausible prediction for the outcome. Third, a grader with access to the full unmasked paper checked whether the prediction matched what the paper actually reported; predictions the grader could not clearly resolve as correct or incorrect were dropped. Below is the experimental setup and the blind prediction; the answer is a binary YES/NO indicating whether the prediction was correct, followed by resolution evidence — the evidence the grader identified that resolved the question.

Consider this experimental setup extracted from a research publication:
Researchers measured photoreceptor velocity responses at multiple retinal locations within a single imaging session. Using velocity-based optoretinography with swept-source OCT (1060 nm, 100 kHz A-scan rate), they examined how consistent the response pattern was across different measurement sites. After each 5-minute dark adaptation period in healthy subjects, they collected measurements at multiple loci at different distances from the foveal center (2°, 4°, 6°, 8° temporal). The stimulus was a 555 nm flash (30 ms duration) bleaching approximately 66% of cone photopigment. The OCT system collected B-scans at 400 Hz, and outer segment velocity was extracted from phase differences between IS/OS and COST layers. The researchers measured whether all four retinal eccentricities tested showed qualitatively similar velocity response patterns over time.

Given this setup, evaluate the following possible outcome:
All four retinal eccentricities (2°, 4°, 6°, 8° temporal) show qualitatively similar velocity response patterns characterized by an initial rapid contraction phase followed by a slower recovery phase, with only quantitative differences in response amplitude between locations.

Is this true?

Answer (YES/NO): YES